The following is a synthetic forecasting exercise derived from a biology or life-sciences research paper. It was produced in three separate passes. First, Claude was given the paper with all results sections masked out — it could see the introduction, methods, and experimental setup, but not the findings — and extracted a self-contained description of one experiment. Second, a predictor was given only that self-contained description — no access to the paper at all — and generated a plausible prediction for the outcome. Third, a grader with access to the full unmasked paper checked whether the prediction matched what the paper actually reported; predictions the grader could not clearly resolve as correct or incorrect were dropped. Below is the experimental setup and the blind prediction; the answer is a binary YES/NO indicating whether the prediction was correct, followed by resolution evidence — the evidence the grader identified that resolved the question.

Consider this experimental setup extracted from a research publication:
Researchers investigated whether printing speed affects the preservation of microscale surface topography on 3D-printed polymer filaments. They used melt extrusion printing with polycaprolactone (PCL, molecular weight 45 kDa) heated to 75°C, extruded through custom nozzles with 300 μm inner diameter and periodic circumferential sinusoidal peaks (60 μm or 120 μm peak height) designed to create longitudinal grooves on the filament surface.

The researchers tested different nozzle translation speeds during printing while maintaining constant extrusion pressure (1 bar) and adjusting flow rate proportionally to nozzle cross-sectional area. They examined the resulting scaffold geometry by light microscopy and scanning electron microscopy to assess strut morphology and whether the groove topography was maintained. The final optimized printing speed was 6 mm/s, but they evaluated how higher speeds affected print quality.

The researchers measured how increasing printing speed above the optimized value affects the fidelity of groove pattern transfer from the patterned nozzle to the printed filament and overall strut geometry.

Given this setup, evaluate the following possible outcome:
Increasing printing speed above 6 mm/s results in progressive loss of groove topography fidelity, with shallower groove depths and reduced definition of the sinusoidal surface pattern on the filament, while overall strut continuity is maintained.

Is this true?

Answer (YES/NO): NO